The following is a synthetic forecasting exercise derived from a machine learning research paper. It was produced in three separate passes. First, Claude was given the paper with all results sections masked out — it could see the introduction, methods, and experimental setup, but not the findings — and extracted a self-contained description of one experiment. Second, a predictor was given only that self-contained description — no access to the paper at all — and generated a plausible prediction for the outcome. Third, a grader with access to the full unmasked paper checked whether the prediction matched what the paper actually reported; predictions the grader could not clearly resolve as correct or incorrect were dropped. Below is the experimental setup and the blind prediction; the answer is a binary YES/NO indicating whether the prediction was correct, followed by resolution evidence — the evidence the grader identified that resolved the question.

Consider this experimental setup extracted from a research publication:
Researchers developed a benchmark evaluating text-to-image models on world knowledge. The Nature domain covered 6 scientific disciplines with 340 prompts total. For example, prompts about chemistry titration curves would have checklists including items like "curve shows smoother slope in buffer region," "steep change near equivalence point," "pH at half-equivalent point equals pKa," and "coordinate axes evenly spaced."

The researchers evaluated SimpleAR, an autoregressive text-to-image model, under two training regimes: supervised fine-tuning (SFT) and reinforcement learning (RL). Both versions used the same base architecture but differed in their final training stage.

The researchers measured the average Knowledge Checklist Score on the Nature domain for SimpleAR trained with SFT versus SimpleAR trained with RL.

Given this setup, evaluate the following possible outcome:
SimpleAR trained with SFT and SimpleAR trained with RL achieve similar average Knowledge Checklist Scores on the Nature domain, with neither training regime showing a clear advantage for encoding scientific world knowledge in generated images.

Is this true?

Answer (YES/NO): NO